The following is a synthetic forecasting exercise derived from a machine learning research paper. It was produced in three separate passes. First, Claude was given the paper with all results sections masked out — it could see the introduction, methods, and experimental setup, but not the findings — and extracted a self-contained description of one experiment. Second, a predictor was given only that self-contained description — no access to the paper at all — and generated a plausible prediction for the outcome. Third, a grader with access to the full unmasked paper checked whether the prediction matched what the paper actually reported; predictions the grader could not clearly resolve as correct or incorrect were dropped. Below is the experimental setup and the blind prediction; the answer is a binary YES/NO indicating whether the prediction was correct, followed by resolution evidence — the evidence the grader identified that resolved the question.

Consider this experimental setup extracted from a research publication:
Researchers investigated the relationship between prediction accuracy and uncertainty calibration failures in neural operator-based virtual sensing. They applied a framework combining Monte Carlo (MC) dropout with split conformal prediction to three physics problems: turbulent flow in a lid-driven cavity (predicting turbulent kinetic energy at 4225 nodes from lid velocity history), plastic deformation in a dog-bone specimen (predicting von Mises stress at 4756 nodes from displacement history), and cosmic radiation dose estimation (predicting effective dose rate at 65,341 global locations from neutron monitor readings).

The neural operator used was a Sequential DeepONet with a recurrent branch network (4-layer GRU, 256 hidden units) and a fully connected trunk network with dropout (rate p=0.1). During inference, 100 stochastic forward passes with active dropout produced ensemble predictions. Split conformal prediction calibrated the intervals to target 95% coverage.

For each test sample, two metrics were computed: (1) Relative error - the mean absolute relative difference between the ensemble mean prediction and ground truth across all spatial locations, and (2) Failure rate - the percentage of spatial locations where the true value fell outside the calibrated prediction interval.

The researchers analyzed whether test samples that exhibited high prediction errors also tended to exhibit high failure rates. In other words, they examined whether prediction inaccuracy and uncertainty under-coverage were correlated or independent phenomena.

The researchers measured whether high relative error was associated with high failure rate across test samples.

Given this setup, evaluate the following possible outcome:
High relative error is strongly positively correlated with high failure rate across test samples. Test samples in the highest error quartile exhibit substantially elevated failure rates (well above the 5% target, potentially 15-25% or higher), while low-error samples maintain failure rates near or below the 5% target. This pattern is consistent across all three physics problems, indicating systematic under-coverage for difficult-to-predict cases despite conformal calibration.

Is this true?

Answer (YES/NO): NO